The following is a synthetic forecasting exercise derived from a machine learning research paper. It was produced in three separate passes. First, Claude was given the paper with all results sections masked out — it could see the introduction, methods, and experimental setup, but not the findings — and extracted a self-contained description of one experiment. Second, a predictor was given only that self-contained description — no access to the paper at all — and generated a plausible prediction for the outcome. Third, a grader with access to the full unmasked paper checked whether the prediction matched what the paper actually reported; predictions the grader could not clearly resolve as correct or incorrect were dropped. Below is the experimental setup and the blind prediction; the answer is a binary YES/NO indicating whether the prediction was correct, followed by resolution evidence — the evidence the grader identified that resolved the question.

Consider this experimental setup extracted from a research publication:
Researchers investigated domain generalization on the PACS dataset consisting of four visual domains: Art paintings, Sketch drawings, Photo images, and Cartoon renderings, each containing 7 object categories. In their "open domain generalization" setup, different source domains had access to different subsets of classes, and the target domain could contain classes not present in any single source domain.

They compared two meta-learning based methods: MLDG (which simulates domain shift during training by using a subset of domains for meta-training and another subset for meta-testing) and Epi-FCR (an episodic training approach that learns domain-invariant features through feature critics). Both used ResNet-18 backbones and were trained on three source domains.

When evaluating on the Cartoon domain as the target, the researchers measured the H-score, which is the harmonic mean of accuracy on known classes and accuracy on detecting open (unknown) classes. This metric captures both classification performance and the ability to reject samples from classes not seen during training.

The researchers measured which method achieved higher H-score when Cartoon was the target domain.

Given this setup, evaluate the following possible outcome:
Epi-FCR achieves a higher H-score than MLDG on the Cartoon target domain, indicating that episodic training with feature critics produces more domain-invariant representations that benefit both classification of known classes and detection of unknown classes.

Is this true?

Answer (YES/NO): YES